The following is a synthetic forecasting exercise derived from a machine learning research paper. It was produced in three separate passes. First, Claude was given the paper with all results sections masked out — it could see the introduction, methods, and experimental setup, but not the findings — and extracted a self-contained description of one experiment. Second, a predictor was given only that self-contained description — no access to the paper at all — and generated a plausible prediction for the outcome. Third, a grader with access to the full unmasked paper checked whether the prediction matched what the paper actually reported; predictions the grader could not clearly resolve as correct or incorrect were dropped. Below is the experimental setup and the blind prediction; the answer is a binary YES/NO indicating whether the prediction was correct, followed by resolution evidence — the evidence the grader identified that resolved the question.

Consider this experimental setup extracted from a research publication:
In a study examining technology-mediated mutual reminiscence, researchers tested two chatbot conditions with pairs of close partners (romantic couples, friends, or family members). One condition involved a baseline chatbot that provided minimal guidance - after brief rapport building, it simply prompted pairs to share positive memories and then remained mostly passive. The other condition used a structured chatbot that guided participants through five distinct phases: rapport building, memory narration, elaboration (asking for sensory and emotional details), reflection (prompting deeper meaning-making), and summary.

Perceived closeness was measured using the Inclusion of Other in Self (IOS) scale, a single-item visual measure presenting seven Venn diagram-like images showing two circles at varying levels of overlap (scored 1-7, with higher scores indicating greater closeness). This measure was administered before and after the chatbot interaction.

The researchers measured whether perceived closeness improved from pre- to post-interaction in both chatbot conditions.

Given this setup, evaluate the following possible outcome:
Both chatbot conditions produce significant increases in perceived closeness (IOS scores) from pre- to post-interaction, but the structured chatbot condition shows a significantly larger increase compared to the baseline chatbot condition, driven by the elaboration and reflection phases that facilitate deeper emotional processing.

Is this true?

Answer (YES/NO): NO